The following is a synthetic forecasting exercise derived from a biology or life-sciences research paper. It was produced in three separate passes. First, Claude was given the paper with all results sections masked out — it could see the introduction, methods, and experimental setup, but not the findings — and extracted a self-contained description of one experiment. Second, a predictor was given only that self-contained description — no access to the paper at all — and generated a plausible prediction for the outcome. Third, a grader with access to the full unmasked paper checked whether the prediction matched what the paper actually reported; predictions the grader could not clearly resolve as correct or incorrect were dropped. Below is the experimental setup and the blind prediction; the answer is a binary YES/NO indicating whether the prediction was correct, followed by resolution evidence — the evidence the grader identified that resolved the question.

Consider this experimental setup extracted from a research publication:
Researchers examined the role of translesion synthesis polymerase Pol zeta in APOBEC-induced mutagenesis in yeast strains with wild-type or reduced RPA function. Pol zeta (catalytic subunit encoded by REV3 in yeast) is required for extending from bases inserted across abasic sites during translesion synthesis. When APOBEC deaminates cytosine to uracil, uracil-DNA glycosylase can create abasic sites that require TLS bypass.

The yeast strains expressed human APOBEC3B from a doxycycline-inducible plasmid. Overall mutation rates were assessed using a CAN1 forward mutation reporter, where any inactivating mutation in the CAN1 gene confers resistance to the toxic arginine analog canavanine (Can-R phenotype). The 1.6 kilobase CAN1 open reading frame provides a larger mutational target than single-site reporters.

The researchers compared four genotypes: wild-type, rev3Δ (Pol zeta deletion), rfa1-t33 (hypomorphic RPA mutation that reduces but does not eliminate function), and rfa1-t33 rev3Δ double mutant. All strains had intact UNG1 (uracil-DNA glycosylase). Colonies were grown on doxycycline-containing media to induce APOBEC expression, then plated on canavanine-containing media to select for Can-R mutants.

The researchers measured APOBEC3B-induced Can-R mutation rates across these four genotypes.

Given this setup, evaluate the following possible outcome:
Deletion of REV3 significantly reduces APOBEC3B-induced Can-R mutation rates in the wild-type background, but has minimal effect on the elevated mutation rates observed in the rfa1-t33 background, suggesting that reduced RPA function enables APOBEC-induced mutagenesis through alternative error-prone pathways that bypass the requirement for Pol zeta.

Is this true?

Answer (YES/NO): NO